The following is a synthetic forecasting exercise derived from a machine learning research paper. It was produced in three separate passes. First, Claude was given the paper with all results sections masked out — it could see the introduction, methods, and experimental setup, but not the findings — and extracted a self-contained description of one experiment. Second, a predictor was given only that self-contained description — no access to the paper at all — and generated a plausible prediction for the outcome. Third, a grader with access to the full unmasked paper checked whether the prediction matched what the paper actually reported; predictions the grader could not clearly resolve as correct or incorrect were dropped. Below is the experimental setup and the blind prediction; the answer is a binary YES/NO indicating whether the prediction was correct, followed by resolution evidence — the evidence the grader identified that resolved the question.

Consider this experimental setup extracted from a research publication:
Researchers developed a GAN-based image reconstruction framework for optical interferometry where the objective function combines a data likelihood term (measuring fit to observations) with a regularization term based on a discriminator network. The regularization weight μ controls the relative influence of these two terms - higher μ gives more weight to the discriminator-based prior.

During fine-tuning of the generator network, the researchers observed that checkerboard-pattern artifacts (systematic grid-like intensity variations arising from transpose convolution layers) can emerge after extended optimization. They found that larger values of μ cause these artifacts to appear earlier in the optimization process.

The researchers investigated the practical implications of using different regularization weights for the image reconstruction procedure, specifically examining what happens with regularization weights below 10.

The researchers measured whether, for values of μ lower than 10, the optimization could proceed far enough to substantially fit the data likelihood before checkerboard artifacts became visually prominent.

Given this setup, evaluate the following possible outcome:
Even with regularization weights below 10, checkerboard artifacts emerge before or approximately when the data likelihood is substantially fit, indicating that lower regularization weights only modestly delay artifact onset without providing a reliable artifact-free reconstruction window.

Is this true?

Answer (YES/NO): NO